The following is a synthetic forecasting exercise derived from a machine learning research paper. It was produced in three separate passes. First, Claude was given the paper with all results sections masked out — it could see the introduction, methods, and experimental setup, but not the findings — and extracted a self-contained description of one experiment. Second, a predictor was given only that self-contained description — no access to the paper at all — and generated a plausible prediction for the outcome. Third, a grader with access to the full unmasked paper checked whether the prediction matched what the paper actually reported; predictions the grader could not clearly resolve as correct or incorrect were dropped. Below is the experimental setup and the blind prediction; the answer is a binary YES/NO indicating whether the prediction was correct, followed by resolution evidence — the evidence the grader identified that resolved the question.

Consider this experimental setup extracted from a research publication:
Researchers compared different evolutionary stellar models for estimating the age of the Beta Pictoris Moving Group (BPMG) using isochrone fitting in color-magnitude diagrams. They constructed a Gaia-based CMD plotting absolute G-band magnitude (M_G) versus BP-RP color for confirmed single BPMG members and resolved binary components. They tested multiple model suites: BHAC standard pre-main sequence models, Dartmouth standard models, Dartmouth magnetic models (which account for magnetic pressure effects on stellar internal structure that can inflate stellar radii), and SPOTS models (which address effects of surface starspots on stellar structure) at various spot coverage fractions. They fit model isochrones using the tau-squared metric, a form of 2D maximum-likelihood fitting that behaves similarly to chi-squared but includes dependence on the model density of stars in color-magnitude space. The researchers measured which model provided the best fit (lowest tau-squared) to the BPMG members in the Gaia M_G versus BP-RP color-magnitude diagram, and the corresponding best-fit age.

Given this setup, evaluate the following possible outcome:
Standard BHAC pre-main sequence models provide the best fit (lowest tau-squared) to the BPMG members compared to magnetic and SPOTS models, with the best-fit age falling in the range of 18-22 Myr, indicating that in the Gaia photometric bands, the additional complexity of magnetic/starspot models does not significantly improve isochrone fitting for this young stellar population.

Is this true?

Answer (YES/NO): NO